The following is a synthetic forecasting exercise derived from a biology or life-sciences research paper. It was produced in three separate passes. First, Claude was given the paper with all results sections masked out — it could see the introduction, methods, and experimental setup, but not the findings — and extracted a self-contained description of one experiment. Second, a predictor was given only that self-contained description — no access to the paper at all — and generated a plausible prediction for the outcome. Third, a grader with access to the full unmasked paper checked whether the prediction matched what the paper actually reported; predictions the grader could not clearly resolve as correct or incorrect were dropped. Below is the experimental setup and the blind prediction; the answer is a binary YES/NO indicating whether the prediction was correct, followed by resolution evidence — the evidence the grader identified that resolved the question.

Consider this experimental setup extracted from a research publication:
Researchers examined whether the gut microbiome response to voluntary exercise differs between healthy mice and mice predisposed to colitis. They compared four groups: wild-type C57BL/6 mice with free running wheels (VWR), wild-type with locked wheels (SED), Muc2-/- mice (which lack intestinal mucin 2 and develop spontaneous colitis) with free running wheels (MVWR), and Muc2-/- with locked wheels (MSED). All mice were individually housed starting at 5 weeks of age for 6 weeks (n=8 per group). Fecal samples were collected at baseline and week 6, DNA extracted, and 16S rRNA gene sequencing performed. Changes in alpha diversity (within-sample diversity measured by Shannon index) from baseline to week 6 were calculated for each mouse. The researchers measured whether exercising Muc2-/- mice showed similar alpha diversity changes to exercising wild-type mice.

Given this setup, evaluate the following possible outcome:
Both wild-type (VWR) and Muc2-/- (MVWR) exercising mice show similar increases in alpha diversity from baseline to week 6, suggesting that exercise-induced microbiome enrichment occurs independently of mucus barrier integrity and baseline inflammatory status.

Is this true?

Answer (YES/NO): NO